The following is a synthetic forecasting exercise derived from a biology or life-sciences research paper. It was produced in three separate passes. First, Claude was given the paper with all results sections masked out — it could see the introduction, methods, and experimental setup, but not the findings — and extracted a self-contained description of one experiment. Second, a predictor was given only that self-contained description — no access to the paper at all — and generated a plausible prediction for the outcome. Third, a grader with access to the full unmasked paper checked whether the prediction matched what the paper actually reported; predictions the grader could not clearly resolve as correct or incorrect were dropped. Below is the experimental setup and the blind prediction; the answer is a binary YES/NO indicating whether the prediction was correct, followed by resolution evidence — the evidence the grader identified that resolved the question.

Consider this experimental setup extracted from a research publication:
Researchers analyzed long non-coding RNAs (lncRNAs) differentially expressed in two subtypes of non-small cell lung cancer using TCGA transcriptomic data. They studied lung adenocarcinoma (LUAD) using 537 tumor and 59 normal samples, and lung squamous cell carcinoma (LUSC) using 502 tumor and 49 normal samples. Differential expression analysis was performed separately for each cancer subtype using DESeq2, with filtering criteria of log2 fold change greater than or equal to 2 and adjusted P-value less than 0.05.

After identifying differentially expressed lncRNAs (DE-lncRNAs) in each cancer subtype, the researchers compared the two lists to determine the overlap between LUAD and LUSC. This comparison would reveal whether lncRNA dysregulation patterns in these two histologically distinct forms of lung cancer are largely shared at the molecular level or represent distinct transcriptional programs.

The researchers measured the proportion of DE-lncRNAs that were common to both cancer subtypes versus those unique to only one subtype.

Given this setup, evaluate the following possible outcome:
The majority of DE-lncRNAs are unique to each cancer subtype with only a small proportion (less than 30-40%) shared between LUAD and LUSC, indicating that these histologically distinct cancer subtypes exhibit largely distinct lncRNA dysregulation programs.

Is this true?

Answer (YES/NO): NO